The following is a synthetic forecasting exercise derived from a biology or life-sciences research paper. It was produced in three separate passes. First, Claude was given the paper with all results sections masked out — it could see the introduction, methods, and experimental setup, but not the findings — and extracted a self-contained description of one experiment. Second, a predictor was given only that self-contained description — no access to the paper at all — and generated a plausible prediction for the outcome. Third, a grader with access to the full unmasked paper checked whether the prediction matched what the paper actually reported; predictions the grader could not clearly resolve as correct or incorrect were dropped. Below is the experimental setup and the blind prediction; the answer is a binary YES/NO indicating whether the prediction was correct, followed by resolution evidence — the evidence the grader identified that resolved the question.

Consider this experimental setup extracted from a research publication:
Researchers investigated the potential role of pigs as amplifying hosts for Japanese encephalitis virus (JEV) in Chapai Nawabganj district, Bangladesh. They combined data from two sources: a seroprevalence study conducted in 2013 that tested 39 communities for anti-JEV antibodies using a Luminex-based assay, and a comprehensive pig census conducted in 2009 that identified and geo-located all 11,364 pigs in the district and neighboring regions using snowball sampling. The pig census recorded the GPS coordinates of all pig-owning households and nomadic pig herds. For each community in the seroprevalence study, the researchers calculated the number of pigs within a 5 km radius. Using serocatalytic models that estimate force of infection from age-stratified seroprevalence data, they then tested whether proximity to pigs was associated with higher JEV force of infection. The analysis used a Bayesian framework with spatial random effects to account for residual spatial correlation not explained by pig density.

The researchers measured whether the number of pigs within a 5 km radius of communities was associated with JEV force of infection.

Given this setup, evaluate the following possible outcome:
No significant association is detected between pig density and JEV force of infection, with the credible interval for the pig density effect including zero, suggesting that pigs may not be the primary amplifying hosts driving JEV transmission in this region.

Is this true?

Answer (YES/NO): NO